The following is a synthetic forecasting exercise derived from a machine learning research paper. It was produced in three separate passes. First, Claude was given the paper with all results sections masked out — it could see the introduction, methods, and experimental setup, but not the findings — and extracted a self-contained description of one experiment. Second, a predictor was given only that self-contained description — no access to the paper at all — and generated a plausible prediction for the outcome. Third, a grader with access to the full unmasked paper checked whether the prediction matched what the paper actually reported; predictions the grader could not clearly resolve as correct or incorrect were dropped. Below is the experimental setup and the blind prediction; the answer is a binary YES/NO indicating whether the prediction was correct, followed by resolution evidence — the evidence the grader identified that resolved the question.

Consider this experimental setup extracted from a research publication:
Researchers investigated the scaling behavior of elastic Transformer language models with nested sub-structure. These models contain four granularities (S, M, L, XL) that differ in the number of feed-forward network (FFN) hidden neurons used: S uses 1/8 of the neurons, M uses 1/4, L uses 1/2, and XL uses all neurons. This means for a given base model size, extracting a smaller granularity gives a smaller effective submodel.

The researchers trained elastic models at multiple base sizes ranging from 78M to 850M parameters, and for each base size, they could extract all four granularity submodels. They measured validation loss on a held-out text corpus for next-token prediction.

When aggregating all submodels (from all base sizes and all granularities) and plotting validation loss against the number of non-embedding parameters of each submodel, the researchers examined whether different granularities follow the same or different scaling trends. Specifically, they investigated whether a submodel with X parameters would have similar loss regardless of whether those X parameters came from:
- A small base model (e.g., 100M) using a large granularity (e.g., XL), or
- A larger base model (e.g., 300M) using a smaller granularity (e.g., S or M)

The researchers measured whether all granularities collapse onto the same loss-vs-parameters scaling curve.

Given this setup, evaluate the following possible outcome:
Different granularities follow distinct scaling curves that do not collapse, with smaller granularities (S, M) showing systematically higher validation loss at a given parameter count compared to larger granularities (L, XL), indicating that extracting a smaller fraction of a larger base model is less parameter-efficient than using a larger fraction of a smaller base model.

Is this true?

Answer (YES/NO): NO